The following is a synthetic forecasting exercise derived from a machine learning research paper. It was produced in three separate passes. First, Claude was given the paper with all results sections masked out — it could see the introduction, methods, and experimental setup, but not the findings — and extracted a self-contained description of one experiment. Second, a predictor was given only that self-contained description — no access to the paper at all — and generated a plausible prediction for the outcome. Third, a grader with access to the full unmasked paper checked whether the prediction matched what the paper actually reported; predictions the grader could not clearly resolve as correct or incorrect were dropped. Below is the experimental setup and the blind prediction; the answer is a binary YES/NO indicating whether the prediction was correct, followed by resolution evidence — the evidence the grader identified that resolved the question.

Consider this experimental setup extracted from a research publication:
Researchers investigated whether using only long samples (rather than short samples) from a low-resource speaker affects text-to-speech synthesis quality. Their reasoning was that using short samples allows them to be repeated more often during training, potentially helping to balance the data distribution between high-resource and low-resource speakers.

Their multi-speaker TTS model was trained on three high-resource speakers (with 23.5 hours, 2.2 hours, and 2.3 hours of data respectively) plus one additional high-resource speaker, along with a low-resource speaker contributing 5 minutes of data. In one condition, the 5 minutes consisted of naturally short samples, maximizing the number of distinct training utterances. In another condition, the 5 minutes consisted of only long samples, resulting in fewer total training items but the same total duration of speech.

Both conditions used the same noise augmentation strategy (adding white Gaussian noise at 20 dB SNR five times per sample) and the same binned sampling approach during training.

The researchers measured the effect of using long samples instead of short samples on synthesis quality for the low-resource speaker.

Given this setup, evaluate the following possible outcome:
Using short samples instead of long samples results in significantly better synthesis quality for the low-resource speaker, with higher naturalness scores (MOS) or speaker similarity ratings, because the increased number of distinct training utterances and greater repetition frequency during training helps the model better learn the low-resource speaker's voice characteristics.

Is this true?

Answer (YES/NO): NO